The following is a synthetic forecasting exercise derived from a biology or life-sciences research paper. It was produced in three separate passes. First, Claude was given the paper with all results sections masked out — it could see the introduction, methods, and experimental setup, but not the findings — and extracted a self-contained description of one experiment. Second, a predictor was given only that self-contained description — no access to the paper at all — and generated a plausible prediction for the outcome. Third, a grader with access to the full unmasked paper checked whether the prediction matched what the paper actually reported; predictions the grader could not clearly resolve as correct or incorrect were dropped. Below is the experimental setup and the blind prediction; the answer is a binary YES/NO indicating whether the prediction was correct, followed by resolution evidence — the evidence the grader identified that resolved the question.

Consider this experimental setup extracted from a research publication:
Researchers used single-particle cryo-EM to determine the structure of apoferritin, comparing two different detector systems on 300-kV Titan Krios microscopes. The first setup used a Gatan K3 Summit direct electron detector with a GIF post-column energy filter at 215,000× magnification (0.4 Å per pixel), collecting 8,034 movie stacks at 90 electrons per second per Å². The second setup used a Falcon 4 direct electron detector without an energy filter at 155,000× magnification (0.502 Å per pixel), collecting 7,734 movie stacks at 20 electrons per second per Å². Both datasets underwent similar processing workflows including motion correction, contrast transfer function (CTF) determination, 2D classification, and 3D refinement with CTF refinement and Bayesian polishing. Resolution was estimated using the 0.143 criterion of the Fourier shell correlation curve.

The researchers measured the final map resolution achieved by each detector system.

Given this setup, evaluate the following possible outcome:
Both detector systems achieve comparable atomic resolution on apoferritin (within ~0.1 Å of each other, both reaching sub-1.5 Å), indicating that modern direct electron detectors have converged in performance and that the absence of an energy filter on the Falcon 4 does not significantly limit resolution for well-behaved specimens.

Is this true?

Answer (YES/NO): YES